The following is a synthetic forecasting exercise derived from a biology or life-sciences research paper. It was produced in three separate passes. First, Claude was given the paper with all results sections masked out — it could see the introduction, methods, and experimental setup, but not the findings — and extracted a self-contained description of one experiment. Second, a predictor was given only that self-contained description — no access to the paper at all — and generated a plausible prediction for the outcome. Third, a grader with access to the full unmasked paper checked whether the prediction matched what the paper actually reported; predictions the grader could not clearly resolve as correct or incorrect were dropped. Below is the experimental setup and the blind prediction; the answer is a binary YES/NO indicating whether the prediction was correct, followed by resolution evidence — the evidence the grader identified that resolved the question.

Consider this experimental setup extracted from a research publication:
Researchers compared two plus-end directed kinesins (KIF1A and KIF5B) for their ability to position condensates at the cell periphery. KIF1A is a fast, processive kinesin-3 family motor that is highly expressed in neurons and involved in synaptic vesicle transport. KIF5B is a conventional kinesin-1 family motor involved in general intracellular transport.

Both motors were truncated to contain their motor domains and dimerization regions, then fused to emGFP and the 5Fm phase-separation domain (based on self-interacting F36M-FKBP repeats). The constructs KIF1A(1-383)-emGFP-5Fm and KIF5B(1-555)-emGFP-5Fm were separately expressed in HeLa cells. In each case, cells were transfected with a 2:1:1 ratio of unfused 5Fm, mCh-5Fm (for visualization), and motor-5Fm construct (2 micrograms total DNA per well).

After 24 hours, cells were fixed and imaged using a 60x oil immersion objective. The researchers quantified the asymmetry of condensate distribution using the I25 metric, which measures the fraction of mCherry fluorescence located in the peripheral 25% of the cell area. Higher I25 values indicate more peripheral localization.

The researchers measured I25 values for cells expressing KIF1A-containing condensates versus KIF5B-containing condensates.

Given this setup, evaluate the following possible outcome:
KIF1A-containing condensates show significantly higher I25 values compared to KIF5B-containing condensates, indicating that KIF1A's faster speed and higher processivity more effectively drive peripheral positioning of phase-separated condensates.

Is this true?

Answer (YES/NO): NO